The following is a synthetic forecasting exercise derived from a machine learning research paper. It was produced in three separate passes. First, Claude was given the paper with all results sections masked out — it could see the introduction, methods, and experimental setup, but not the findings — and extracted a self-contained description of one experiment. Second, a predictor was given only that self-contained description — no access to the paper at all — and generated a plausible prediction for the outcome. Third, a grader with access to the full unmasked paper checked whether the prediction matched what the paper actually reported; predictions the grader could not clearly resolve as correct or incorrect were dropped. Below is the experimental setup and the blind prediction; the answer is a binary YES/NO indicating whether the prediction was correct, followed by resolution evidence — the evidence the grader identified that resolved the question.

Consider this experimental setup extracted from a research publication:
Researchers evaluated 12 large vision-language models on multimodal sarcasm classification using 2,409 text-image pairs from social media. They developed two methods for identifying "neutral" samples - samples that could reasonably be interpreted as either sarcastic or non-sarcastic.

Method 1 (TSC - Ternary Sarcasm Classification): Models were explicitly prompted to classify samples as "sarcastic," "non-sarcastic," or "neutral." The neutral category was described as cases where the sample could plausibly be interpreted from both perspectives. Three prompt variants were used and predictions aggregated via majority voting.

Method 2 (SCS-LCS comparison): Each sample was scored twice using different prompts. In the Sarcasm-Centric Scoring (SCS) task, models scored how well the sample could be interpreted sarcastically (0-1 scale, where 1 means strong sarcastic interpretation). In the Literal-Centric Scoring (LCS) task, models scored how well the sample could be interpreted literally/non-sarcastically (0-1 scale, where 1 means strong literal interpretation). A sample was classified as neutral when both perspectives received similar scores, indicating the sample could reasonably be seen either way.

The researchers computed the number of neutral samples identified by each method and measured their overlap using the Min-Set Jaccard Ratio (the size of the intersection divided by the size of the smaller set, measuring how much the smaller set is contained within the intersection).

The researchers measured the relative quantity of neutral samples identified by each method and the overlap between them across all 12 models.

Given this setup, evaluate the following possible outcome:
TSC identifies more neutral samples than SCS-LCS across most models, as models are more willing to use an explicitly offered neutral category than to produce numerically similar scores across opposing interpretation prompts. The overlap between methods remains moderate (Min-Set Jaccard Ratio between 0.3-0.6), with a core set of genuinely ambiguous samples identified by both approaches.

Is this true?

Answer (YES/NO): NO